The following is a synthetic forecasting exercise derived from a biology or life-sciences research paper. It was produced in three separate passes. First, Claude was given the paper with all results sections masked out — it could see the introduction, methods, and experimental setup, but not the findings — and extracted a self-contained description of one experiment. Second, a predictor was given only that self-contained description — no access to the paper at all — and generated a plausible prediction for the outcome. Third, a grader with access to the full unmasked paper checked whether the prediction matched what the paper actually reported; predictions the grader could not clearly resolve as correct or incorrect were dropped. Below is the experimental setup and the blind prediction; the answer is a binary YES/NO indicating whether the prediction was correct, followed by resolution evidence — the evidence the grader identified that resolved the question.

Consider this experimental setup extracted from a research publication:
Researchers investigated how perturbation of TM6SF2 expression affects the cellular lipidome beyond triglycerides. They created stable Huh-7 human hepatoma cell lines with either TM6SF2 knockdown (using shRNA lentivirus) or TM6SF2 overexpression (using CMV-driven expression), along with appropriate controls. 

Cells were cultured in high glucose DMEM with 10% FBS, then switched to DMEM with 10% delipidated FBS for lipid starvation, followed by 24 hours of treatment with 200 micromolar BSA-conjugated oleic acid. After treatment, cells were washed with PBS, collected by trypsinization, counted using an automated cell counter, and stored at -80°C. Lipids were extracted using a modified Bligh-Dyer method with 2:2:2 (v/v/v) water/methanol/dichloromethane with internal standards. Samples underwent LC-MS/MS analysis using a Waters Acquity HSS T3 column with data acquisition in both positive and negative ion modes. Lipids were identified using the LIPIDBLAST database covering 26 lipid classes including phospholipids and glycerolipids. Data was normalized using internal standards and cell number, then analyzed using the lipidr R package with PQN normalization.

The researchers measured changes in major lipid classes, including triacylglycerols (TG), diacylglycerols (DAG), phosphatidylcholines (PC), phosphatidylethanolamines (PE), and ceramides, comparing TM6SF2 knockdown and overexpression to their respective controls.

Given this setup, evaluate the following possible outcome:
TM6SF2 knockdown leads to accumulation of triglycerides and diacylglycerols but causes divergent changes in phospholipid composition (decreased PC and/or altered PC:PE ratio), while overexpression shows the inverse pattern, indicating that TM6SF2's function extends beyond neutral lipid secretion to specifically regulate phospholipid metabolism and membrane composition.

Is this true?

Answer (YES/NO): YES